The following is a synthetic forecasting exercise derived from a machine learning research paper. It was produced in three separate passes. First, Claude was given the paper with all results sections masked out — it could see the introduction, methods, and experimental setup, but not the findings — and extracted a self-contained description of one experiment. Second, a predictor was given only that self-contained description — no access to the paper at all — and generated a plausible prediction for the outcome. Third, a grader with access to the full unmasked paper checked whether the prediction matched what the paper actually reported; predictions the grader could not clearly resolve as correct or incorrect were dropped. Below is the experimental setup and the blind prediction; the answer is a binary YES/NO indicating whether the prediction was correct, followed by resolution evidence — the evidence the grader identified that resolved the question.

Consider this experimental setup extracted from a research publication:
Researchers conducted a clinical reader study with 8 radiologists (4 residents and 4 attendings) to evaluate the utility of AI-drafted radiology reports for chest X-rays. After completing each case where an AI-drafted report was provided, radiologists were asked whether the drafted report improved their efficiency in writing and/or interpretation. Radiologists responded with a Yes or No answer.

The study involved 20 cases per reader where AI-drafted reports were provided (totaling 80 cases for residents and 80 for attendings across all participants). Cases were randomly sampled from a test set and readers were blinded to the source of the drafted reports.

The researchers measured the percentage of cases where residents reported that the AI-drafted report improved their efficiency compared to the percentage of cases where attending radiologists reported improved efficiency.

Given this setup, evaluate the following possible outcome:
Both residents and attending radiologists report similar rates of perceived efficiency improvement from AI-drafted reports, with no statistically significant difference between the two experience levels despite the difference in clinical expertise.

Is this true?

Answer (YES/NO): NO